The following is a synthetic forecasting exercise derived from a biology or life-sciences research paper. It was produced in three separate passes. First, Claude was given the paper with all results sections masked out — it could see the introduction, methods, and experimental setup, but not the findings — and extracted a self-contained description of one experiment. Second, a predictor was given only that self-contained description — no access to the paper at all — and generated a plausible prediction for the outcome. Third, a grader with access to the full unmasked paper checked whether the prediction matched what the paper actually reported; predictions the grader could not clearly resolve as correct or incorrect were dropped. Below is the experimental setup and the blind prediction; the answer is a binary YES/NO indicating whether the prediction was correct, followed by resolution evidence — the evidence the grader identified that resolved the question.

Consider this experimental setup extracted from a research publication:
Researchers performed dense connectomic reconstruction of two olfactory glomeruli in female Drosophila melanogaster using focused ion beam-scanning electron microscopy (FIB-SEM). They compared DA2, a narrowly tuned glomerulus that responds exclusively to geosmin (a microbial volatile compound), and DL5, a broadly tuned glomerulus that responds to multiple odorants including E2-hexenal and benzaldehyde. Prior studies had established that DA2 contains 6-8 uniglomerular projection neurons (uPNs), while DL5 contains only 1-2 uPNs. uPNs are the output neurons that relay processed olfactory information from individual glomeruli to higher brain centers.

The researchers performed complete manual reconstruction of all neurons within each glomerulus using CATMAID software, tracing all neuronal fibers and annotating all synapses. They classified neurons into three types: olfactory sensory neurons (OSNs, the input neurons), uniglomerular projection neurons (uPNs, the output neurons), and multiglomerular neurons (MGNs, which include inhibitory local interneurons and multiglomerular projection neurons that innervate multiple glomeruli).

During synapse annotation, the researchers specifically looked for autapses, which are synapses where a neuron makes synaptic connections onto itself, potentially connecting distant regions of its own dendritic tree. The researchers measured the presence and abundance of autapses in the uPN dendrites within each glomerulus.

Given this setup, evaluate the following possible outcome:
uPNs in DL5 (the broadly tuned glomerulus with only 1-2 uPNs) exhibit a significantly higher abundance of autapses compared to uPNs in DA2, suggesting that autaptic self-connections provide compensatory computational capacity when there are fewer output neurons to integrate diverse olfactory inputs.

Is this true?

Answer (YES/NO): YES